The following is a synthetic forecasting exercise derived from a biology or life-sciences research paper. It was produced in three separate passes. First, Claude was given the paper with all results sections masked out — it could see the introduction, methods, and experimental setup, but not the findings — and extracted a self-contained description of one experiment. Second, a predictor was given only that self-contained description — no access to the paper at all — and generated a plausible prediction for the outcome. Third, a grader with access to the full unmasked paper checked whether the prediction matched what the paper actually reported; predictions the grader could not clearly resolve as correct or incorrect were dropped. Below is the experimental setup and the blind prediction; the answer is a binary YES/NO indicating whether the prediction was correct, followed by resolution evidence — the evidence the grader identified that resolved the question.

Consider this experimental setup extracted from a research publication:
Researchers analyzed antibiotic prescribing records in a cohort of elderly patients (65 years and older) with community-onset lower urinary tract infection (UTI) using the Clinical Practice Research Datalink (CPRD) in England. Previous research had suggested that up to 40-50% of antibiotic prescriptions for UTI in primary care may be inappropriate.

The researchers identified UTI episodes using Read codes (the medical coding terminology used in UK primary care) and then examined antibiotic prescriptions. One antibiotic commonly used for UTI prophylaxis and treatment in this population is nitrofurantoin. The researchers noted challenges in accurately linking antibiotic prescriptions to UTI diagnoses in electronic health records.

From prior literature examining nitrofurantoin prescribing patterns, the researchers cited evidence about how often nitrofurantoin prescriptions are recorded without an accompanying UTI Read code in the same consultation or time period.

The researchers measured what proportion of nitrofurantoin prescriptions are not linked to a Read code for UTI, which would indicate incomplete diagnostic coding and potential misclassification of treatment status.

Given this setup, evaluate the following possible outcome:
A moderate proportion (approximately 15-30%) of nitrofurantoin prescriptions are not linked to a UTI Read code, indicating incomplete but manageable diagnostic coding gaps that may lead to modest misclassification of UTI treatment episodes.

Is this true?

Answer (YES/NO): NO